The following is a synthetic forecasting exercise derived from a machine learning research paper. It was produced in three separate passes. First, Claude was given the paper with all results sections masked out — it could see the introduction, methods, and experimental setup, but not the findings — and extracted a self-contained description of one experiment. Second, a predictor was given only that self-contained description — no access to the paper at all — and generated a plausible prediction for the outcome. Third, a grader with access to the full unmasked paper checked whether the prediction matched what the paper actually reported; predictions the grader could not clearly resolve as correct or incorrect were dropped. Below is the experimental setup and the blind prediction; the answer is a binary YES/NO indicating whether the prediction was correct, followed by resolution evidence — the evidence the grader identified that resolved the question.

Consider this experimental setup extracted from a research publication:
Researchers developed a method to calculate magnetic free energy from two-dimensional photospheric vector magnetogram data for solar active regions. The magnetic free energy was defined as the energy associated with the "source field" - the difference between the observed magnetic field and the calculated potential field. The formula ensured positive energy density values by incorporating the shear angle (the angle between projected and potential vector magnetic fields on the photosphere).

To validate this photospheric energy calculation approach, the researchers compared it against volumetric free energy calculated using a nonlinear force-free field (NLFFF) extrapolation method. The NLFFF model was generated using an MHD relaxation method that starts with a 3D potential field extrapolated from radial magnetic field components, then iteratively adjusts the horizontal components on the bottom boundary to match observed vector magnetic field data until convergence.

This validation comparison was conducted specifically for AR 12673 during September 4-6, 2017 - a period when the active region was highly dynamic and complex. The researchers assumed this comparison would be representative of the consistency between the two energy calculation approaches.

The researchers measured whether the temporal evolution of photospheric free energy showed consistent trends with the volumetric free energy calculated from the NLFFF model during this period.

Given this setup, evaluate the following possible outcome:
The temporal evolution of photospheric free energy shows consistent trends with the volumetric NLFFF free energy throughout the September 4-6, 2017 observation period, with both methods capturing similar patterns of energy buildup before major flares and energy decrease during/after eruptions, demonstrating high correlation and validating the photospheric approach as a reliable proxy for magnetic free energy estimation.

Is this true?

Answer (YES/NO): YES